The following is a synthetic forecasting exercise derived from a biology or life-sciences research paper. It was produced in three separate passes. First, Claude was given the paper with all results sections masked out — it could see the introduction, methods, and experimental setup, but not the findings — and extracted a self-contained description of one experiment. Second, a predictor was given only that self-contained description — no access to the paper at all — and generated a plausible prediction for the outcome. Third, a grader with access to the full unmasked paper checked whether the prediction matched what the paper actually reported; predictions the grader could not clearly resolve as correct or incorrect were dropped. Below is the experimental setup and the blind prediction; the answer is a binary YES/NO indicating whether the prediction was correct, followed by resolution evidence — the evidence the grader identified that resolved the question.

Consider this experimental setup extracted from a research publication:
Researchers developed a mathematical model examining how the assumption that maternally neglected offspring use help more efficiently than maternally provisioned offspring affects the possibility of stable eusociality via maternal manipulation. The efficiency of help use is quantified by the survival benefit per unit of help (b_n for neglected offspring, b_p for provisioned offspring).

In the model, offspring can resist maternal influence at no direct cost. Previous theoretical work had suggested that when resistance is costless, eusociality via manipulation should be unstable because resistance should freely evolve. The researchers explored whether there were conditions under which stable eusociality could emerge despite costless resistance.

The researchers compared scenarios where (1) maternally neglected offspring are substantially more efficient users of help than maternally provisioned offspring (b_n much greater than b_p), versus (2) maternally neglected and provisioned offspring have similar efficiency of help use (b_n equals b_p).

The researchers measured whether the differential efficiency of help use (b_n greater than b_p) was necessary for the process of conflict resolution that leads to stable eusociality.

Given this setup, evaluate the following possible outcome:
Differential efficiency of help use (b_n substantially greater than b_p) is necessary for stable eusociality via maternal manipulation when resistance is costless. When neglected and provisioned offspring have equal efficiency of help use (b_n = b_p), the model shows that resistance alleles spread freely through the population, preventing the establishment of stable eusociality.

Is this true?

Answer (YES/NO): YES